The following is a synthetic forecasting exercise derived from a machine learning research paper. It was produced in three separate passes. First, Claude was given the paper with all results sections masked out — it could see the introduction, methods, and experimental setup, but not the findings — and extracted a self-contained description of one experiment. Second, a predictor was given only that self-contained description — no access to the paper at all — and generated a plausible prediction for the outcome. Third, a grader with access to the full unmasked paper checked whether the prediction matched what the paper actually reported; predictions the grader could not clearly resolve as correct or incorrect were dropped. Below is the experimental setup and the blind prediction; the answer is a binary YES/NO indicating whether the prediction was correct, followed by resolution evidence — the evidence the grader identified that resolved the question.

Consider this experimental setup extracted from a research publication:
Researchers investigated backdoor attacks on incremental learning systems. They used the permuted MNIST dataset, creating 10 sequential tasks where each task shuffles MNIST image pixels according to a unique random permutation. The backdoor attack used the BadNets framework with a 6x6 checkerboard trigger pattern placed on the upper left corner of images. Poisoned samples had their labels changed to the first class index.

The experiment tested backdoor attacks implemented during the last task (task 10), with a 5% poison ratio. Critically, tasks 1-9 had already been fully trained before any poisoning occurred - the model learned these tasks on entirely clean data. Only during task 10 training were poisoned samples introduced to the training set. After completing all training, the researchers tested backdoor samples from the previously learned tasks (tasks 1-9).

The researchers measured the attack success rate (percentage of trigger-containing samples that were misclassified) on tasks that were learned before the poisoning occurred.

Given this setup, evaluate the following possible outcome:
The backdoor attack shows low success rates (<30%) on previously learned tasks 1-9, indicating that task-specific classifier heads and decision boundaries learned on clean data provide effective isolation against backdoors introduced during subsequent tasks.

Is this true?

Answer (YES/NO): NO